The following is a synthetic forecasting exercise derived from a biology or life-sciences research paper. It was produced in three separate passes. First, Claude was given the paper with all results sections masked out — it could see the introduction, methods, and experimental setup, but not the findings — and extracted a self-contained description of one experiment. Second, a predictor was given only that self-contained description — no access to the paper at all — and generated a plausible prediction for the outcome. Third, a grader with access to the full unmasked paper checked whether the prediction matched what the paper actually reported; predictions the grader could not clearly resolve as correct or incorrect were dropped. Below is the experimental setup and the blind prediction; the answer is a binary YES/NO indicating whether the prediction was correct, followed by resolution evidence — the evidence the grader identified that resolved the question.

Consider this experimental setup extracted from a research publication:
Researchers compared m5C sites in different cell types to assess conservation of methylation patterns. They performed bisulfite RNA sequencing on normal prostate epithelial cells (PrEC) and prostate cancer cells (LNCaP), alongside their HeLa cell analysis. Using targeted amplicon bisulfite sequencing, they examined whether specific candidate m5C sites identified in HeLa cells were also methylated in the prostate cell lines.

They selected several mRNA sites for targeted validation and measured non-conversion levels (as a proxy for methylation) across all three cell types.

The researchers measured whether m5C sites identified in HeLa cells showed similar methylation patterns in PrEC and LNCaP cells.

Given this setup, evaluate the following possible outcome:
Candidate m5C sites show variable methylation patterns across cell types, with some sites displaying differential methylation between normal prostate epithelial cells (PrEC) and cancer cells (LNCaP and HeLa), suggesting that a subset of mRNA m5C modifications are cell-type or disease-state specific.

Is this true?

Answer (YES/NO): NO